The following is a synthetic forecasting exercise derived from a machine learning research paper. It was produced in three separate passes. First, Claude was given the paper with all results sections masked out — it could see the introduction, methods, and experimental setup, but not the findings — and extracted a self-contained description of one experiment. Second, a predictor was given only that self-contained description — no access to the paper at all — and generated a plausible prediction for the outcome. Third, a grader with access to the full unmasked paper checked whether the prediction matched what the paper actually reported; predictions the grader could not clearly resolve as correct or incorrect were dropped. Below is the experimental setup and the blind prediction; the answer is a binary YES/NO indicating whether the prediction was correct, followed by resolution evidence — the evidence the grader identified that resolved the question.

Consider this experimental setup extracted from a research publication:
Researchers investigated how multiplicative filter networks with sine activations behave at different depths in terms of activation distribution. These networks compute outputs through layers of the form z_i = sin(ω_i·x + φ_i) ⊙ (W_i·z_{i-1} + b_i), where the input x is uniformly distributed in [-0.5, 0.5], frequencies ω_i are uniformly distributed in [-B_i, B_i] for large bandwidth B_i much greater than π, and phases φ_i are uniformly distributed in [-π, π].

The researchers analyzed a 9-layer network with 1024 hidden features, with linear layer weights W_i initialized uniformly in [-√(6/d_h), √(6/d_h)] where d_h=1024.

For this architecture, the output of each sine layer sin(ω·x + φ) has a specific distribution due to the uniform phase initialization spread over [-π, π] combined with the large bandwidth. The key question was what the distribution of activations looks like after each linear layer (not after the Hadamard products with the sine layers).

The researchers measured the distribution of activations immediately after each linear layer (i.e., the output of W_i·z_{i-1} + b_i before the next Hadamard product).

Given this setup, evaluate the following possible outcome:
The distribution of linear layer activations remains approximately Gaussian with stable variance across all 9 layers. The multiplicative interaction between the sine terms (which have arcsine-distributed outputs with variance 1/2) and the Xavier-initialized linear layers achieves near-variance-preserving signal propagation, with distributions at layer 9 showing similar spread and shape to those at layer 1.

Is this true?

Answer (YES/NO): YES